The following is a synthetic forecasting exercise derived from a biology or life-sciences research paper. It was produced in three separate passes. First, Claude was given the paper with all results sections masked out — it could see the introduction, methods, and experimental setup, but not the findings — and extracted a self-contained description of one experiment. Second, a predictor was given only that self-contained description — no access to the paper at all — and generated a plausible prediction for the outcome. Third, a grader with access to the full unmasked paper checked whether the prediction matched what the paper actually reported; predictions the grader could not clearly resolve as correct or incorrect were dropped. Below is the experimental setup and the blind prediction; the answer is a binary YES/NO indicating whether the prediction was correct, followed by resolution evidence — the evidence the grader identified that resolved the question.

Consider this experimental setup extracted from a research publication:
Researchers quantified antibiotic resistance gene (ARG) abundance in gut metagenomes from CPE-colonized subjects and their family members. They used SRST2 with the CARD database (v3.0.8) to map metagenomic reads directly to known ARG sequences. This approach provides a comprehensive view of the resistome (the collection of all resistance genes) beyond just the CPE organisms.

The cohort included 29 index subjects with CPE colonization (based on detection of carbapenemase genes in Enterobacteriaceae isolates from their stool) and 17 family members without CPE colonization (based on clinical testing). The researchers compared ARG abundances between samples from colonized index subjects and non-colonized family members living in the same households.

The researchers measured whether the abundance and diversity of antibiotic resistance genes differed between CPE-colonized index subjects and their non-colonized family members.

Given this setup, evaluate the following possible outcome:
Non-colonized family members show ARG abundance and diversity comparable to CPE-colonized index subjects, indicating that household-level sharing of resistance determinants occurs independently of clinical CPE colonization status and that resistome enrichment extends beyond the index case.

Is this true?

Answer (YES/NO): NO